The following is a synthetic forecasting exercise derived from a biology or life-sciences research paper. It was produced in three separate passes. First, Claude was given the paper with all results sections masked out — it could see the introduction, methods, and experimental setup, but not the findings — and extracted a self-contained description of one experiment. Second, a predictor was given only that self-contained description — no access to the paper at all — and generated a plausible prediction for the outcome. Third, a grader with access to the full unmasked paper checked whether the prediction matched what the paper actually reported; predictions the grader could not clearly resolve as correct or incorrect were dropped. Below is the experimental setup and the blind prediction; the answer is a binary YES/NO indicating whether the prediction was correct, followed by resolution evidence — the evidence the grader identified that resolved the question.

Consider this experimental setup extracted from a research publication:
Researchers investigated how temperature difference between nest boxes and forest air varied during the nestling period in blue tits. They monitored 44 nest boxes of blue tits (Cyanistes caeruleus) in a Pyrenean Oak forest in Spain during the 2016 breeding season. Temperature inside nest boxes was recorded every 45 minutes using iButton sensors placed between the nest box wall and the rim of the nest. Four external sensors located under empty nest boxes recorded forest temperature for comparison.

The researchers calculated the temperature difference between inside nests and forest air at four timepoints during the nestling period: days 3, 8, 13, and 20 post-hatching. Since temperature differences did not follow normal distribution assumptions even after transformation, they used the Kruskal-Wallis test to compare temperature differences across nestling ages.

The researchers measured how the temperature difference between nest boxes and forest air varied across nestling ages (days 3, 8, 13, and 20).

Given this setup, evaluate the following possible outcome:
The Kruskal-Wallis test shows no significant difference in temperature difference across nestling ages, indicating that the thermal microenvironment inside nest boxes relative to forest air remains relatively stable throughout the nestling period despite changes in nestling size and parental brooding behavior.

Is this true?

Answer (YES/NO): NO